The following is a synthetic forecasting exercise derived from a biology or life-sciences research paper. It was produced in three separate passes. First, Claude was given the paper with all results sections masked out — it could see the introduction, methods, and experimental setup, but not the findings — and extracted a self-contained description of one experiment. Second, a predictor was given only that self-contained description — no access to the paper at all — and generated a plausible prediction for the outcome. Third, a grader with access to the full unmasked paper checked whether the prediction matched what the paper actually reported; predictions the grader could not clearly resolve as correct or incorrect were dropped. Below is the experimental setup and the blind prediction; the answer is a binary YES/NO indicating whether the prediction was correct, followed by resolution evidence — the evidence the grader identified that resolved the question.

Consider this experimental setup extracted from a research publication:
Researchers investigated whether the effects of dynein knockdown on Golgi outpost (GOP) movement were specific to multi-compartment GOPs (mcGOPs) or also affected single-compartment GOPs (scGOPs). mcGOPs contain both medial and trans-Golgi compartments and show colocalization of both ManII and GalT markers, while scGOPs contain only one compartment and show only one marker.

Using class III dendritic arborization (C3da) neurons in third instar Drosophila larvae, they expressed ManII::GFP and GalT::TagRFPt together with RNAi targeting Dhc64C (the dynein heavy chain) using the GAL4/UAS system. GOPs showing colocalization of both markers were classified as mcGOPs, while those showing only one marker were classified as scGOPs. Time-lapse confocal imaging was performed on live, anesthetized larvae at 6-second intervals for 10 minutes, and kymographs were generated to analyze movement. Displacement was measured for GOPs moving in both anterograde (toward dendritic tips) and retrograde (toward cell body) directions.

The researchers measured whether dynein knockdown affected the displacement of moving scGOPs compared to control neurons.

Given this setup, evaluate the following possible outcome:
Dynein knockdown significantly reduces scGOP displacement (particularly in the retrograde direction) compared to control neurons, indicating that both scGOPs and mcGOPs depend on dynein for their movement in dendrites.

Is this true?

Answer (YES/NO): NO